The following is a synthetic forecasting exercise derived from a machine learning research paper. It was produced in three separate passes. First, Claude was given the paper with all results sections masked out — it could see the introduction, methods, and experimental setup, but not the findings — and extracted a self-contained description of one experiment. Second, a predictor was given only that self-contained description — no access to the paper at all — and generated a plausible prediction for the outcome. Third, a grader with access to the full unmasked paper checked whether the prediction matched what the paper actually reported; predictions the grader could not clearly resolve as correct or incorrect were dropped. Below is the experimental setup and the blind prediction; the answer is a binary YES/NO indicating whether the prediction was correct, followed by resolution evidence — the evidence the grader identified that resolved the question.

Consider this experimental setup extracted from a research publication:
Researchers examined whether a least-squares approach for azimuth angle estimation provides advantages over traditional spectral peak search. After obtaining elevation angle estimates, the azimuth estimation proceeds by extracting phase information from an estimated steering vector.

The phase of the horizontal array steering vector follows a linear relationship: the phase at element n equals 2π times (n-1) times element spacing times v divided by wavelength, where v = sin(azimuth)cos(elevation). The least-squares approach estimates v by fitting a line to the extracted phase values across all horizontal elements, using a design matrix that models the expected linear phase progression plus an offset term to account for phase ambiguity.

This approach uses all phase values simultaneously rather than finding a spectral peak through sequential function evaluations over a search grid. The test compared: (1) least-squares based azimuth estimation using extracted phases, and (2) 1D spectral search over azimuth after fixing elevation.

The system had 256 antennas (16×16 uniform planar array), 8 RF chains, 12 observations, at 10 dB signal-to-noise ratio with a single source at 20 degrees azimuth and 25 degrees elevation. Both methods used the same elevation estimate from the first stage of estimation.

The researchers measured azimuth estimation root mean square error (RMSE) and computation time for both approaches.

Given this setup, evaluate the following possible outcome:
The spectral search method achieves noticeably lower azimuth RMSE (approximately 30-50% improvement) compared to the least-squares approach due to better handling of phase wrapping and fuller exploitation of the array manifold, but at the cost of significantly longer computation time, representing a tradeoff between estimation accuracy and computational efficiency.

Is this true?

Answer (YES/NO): NO